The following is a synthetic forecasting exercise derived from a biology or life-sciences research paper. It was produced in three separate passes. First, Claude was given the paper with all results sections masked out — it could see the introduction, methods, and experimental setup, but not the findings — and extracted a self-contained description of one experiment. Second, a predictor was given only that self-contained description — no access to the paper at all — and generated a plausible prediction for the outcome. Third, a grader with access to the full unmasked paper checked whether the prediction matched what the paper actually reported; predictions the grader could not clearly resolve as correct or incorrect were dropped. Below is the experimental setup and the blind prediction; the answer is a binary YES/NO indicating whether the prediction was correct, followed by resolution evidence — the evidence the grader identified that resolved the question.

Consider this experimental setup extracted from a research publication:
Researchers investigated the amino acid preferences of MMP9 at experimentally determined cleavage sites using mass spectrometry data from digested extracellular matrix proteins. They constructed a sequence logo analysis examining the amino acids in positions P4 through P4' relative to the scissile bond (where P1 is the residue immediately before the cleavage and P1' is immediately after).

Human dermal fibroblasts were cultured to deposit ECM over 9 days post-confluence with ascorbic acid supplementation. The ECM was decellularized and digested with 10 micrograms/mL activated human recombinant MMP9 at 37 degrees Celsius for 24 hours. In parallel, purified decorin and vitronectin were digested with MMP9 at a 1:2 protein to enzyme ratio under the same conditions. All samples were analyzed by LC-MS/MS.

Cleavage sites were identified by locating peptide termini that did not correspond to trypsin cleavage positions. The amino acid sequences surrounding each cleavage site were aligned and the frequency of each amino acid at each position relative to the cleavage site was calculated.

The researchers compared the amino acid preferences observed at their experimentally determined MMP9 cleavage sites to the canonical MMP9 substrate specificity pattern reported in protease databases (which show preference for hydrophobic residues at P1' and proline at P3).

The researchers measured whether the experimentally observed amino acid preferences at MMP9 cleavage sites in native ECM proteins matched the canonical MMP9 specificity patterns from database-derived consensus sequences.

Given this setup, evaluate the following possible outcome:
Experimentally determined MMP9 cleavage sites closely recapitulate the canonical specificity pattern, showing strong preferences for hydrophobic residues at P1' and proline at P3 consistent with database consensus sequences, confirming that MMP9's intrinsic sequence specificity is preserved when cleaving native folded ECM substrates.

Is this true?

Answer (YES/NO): NO